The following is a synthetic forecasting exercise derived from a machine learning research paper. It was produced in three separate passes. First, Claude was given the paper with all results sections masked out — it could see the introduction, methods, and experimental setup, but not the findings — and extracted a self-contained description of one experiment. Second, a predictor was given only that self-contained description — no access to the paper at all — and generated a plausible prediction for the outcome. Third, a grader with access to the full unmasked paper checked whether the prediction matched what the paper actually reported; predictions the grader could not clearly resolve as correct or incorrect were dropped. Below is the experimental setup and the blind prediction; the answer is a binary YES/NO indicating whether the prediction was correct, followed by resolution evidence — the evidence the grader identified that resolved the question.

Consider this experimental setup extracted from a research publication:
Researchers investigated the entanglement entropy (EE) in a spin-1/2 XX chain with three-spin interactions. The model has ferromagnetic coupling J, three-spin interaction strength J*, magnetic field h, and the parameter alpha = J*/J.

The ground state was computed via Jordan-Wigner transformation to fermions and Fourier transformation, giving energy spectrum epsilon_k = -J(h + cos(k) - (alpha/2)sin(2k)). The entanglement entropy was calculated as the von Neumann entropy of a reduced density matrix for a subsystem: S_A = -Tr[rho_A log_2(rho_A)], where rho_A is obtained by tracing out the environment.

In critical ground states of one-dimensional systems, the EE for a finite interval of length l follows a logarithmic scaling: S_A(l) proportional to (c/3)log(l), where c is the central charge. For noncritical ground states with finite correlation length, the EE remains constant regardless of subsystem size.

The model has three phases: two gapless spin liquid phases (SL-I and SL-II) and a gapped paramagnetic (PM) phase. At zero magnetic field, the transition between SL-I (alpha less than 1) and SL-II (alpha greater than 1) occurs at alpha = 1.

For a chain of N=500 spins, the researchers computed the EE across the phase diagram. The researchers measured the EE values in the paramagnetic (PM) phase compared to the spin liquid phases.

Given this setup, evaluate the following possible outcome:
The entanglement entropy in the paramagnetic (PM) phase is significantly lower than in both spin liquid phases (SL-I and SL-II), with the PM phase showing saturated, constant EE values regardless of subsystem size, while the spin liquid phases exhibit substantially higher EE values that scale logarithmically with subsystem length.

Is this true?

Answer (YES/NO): YES